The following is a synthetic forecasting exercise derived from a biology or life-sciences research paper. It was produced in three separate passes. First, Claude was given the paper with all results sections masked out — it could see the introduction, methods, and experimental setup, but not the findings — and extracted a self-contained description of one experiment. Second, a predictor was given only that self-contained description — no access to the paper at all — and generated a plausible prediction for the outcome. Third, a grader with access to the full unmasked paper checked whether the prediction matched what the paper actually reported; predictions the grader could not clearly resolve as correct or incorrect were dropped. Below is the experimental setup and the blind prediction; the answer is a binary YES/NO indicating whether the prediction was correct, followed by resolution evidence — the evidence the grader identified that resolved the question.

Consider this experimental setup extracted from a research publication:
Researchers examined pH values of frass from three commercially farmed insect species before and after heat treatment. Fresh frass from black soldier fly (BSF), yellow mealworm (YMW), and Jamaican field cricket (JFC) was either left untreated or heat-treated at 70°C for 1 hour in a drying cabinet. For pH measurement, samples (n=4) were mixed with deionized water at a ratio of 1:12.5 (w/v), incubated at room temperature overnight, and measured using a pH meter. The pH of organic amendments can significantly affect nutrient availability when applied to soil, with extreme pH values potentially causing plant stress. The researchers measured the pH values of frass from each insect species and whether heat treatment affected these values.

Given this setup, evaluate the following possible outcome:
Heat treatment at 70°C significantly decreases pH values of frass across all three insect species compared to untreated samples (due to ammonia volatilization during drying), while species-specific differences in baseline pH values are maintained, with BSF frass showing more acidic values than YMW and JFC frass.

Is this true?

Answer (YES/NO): NO